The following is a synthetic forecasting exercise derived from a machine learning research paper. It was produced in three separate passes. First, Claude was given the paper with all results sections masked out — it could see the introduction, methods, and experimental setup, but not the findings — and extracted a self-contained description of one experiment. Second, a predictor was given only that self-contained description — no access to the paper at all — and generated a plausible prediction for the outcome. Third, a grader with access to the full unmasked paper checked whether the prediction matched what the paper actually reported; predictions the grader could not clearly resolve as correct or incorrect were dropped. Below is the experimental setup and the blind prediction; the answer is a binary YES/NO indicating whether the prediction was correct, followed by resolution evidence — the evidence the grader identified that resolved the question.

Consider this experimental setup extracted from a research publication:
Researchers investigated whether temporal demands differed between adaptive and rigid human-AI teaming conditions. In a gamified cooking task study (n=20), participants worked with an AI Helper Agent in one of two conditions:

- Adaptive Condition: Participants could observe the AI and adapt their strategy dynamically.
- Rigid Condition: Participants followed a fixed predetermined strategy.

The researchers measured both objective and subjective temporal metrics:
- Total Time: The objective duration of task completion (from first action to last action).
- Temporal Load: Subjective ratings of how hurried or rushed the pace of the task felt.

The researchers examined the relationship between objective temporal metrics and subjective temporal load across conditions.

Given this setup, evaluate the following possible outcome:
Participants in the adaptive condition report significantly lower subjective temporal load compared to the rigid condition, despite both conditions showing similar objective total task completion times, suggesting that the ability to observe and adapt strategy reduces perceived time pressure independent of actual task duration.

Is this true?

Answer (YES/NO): NO